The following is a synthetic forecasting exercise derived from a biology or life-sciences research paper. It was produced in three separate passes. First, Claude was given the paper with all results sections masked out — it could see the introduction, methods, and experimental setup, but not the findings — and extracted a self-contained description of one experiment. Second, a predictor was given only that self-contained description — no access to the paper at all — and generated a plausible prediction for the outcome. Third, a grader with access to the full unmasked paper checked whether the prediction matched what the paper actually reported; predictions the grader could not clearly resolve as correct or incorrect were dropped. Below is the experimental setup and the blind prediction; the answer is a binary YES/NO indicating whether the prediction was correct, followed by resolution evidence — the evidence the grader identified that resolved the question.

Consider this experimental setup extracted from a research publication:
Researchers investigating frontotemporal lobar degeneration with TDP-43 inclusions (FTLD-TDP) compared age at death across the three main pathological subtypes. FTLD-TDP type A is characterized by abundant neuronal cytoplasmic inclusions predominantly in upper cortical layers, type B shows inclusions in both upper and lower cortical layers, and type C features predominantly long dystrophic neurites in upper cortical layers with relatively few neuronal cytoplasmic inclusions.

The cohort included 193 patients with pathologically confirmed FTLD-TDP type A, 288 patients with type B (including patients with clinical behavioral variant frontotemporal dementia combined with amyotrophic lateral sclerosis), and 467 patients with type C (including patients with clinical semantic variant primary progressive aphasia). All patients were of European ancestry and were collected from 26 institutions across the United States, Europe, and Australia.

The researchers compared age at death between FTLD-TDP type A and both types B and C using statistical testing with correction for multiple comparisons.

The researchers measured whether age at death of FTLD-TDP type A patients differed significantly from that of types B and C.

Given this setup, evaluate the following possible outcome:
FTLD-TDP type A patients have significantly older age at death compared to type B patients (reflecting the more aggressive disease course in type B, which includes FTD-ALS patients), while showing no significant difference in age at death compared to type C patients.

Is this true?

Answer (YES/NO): NO